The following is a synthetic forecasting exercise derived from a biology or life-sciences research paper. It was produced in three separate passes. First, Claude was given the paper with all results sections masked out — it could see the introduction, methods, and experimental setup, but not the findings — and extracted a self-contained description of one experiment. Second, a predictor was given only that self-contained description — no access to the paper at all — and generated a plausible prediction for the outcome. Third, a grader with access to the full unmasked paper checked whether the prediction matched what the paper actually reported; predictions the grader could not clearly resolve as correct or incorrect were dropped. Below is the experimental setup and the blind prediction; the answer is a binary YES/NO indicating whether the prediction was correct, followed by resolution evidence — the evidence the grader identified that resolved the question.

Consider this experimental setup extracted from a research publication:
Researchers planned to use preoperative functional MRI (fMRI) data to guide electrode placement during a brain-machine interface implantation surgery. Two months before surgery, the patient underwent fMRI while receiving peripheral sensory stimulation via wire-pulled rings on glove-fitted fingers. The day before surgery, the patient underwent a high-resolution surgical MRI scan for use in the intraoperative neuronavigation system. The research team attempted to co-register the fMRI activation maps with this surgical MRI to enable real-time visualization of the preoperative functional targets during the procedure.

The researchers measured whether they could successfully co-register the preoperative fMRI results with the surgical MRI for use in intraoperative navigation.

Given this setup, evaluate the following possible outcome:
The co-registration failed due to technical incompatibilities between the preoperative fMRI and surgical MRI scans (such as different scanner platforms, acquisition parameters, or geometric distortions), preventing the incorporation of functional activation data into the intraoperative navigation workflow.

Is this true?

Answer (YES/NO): YES